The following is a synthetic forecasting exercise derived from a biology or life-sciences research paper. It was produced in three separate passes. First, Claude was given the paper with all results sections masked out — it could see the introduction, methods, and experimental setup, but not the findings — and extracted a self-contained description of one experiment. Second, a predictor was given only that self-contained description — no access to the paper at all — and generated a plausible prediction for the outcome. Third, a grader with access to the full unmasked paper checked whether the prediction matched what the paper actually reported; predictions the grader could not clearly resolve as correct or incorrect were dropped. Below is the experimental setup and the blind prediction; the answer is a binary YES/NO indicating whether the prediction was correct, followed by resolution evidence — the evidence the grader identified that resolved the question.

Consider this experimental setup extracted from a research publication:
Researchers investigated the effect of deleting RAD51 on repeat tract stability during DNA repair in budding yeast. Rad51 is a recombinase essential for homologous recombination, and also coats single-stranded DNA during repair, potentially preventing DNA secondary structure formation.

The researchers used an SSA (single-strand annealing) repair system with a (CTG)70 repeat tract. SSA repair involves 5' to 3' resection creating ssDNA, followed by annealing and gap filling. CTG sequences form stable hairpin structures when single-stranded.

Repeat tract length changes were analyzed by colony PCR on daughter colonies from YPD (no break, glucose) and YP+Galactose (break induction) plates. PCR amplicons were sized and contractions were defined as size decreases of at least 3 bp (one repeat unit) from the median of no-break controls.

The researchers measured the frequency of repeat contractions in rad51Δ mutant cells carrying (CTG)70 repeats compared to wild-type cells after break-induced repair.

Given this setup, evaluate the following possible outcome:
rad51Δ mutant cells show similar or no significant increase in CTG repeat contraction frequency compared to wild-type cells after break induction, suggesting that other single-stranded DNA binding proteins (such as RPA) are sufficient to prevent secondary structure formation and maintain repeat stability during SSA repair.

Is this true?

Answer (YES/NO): NO